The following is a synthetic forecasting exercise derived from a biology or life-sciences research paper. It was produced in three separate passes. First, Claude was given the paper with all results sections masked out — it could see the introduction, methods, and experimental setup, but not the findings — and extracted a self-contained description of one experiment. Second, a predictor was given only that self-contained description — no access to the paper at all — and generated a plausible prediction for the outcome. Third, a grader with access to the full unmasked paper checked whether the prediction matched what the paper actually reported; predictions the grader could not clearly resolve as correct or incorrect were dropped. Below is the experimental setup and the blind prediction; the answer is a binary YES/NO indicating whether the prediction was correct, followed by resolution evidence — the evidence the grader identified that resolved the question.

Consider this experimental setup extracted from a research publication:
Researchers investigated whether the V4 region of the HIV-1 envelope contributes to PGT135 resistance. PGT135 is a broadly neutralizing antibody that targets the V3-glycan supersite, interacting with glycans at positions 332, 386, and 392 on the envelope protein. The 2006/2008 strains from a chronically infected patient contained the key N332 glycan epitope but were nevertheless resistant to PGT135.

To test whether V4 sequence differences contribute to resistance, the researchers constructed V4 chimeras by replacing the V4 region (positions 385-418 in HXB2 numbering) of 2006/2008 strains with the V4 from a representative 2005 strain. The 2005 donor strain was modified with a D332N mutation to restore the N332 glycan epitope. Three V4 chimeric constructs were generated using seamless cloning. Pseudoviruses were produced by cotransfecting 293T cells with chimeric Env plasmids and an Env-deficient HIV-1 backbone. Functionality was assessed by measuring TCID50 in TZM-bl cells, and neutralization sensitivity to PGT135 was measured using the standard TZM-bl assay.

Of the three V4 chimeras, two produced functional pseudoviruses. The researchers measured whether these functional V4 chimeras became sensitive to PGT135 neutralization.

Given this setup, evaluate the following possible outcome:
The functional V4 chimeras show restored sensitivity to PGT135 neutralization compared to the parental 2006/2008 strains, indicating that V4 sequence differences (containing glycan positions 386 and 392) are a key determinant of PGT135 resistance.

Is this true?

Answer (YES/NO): YES